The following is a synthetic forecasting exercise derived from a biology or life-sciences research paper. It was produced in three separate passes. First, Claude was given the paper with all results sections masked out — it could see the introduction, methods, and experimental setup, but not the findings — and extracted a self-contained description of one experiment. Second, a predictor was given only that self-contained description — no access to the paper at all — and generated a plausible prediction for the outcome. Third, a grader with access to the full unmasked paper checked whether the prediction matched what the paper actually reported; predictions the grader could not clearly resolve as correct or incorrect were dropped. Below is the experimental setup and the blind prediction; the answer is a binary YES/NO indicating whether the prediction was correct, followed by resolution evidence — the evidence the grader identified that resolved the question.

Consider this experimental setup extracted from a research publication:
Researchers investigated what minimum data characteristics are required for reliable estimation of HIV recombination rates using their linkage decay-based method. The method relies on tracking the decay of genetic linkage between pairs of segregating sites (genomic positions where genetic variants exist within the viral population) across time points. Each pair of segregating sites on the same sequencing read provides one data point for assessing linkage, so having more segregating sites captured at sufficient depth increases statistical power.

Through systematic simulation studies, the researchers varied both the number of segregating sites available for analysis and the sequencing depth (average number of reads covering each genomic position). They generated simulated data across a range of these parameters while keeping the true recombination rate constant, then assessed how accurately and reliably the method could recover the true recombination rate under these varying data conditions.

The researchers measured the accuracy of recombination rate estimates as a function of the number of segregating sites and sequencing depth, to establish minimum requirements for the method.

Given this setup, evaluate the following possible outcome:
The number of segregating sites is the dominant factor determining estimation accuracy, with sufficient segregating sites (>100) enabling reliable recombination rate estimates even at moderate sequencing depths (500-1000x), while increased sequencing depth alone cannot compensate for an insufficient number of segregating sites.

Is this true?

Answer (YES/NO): NO